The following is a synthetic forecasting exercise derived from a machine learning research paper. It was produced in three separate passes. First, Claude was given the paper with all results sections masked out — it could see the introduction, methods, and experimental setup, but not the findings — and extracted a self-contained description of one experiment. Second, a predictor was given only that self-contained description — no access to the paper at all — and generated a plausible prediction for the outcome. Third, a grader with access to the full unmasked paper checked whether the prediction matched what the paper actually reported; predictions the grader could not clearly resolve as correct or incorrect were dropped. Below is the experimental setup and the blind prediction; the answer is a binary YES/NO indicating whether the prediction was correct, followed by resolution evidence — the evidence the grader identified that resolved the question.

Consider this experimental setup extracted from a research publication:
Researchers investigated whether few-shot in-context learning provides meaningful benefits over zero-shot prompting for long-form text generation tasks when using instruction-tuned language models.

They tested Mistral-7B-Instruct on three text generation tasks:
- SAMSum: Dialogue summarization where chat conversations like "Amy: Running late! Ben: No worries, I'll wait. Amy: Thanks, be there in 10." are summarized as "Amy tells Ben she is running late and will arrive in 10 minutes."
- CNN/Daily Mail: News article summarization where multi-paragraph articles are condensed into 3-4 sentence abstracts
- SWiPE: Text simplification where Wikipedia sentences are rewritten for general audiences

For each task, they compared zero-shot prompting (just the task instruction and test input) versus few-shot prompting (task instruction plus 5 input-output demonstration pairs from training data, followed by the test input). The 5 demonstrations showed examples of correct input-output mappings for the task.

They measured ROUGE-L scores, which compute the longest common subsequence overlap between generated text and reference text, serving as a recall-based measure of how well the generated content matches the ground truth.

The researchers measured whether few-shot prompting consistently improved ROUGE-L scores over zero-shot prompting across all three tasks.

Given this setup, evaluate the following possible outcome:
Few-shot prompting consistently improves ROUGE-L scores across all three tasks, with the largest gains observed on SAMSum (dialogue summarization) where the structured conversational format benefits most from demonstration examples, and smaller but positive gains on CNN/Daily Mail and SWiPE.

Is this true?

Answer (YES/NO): NO